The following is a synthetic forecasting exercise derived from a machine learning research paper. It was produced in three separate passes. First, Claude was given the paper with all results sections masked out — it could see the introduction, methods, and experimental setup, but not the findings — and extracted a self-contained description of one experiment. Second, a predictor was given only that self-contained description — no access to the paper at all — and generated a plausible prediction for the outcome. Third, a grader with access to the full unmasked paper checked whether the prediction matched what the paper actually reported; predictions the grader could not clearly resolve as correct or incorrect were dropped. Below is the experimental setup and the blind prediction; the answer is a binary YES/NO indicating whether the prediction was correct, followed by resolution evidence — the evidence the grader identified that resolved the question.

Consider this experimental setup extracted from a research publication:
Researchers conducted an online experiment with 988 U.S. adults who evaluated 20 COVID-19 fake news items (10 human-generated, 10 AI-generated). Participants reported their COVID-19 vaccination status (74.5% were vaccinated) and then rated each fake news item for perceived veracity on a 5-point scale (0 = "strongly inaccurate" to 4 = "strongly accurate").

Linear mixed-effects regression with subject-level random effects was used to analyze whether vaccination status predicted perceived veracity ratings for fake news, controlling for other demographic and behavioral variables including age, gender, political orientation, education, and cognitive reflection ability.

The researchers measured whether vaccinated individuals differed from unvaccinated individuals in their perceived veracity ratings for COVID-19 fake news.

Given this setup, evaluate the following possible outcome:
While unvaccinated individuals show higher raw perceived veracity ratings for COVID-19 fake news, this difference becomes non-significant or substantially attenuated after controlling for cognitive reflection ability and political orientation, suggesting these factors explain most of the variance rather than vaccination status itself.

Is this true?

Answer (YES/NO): NO